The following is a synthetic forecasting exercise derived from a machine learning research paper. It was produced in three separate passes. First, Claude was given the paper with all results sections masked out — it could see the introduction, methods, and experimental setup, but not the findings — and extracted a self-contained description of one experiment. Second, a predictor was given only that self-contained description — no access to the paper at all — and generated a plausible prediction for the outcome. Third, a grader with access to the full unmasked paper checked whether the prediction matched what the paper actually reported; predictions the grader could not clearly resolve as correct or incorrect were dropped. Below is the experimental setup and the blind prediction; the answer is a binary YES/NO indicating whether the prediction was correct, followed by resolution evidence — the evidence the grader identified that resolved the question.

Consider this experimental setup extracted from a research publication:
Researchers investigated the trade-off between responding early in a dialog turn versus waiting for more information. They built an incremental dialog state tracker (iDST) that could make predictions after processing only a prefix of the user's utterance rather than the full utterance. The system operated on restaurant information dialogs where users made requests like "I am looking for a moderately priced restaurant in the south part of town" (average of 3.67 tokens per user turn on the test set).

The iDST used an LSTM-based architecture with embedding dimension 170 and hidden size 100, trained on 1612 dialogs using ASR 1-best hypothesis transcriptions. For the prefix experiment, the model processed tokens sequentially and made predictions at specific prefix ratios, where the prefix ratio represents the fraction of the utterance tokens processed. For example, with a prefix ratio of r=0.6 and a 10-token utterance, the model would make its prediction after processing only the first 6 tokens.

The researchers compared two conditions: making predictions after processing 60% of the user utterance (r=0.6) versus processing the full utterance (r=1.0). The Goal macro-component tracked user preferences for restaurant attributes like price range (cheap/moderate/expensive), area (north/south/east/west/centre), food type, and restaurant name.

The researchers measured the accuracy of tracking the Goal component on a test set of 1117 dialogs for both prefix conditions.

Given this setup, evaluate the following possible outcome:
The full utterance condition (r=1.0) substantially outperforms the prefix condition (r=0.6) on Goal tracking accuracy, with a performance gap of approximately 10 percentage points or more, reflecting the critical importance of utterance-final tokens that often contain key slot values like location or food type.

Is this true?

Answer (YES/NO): NO